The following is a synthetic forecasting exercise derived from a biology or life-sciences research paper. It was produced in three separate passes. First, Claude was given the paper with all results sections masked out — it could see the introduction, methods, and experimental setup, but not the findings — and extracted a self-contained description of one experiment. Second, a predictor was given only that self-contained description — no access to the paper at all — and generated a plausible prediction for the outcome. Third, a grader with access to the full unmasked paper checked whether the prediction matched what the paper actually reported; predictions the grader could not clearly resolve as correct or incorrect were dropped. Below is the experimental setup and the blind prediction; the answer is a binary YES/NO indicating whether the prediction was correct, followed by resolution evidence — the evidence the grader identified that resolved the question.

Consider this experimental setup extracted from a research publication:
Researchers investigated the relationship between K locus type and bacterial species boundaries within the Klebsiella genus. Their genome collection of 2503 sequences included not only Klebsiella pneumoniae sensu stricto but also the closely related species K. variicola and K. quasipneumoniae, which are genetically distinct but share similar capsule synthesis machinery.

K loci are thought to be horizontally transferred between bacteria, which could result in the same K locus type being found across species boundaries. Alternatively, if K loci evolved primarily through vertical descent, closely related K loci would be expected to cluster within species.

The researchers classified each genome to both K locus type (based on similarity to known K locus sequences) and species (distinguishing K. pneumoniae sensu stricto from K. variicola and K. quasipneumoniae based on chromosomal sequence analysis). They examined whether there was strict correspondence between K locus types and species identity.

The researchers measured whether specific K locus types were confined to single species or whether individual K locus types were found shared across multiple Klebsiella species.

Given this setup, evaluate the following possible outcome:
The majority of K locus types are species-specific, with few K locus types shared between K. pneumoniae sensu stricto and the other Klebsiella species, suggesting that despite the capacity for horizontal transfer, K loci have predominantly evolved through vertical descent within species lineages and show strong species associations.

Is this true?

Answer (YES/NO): NO